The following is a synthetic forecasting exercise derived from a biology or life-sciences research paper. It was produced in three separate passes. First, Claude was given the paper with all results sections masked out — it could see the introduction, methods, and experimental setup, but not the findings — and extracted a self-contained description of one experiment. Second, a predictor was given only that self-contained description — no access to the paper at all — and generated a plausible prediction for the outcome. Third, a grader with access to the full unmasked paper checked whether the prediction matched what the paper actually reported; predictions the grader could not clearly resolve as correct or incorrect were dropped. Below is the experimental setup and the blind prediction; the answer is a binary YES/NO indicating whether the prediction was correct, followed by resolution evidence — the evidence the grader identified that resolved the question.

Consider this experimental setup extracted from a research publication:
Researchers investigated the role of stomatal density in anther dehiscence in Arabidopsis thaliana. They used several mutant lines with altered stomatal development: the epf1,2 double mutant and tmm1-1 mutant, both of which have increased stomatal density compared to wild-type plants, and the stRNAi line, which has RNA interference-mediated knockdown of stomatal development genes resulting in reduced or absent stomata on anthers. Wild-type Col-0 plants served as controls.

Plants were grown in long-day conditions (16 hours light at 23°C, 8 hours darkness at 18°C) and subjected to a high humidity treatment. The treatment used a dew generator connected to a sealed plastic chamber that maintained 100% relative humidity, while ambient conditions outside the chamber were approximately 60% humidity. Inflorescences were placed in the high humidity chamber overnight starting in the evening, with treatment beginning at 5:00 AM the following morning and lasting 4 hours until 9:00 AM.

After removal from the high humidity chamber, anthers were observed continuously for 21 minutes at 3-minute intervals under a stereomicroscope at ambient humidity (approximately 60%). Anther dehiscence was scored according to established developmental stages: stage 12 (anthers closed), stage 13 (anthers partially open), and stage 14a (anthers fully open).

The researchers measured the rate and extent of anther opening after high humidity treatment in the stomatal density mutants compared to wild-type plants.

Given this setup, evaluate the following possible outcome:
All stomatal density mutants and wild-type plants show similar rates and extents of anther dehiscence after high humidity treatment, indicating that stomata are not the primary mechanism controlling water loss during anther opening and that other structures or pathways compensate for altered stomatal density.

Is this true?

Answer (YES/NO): NO